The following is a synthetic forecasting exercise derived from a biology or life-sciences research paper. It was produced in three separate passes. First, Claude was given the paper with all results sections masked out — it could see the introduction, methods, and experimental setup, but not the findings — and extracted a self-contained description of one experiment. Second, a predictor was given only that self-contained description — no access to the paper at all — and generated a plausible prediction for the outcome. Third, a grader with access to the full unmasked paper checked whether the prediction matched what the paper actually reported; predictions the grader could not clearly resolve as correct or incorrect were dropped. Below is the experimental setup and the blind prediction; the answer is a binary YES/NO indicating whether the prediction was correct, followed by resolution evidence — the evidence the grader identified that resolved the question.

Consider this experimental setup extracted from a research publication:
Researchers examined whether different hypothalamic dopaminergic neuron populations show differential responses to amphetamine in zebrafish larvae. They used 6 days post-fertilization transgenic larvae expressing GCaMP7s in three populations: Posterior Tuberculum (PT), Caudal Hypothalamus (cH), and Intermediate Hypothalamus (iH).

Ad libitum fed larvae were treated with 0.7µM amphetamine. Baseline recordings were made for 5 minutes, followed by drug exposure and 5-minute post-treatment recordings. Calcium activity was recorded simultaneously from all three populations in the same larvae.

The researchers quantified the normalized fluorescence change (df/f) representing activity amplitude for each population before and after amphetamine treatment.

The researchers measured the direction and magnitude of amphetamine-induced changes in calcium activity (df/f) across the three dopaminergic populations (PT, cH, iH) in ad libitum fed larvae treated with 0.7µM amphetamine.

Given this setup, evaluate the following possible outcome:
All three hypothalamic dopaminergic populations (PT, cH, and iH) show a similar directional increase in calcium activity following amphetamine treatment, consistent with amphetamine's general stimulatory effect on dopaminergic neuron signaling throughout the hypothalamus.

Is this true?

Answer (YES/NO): NO